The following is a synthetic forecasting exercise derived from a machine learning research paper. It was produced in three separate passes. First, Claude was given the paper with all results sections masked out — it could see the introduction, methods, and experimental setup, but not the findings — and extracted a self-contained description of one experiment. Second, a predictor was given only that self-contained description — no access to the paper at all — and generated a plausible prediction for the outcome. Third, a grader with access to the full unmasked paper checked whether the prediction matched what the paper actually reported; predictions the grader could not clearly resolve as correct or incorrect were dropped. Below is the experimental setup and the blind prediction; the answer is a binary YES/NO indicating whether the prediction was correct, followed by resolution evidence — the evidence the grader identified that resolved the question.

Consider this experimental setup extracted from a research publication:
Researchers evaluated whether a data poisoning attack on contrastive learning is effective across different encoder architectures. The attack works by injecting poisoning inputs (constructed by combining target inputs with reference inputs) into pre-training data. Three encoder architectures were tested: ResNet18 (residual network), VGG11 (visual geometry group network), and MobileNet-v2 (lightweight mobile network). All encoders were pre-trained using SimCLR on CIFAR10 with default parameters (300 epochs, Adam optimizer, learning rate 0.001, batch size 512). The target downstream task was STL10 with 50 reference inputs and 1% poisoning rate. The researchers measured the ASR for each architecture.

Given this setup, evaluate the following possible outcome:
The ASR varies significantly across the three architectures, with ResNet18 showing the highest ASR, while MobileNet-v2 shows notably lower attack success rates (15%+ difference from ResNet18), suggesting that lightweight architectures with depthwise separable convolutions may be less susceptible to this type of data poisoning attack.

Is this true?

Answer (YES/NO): NO